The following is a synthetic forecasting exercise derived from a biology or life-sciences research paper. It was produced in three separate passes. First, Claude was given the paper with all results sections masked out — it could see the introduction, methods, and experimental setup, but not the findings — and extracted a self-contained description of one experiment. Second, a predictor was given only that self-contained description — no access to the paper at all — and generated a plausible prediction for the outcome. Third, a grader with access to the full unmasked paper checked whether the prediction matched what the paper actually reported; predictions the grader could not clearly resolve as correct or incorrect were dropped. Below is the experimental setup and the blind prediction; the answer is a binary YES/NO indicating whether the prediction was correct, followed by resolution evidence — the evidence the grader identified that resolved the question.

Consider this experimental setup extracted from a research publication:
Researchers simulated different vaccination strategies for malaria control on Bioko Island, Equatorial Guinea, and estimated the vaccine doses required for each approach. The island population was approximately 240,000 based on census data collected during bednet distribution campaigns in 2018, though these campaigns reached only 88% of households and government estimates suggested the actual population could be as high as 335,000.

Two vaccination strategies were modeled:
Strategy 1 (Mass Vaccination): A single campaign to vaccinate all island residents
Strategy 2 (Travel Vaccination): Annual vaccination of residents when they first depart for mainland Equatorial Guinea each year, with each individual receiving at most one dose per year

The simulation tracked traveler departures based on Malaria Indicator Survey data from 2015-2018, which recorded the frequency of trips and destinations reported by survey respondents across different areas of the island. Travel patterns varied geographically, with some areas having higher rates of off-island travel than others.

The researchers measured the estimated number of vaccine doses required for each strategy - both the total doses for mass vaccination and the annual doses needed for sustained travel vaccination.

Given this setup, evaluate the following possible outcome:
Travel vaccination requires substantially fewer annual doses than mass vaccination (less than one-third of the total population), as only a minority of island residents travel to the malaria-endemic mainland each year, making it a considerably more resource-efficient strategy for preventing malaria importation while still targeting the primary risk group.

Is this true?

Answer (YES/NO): NO